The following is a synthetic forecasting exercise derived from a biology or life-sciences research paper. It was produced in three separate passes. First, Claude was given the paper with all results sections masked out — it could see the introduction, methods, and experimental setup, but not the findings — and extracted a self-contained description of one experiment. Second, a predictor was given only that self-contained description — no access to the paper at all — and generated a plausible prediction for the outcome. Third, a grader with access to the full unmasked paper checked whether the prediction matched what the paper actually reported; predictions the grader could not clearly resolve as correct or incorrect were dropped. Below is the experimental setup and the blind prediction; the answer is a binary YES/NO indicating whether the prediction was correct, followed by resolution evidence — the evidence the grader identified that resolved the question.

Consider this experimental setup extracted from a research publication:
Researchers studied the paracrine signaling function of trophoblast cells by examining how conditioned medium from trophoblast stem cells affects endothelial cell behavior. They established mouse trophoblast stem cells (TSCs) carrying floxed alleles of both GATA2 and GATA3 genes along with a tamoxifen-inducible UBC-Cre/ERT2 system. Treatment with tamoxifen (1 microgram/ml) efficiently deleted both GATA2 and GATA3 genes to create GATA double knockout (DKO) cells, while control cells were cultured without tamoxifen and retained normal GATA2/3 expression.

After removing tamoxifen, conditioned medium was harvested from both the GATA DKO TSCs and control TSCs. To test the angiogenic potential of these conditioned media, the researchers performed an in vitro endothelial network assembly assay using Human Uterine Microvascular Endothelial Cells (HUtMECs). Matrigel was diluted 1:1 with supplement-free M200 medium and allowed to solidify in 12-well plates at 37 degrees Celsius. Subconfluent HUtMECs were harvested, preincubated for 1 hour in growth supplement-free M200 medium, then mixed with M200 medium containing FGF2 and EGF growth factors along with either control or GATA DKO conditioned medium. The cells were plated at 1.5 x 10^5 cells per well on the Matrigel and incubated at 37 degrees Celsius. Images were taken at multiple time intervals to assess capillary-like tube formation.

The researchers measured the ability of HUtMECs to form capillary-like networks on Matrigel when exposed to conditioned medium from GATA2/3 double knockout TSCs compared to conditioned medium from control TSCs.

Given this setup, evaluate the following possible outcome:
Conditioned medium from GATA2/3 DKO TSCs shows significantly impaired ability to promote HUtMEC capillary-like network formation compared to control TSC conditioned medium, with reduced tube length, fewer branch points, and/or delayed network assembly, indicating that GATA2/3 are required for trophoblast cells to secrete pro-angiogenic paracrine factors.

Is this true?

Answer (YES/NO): YES